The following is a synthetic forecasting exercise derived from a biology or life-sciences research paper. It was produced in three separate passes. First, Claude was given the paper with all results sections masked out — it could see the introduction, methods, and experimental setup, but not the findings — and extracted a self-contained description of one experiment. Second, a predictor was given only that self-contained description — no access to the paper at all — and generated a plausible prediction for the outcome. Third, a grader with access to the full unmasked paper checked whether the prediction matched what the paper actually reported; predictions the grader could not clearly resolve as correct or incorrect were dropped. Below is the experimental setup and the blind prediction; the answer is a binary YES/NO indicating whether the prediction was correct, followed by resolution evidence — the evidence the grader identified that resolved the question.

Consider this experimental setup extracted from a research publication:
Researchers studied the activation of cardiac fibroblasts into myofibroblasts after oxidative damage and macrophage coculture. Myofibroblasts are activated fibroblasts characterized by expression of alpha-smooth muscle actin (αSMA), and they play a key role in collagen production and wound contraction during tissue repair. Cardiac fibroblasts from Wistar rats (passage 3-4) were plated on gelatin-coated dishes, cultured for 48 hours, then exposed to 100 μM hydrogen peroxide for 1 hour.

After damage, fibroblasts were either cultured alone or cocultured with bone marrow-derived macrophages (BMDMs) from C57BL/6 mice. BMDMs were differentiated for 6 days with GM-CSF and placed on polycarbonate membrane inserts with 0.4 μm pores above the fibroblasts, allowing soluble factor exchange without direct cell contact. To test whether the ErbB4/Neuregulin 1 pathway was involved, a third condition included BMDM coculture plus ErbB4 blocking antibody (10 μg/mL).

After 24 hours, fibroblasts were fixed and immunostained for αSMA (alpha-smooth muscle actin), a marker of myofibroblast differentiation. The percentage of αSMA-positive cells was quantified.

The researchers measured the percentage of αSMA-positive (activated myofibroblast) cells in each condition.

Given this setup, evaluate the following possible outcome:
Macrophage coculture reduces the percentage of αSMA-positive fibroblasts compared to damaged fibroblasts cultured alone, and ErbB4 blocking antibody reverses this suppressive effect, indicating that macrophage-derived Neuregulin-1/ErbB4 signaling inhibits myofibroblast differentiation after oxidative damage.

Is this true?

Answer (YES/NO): NO